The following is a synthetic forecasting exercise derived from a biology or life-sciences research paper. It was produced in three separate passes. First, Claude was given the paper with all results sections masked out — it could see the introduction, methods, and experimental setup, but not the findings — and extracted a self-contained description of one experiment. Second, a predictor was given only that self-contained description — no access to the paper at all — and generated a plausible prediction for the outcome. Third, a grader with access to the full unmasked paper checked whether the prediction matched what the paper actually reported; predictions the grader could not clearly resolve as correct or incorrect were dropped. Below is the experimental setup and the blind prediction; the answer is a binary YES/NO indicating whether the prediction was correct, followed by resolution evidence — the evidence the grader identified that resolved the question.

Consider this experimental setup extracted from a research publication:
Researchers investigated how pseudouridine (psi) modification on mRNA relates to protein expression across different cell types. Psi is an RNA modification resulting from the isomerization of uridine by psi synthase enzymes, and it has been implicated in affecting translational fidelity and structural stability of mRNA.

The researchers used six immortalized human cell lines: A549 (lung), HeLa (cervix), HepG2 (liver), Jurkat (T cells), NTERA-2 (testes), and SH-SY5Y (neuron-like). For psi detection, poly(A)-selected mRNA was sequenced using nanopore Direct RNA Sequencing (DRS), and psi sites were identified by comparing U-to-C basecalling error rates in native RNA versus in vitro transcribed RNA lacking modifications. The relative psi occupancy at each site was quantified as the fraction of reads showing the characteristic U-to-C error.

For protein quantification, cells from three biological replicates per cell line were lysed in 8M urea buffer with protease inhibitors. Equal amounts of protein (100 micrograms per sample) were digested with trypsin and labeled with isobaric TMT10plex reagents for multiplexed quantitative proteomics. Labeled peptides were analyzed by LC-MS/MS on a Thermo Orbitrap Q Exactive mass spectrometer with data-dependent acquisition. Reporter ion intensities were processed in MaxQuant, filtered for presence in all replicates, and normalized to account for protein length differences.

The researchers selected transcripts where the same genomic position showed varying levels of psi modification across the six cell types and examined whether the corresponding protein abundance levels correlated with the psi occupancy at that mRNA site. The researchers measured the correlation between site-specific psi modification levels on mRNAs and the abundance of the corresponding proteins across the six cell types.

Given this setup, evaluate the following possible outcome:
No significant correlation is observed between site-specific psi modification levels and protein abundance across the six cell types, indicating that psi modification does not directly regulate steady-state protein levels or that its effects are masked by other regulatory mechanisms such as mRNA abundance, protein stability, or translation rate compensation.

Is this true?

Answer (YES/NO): NO